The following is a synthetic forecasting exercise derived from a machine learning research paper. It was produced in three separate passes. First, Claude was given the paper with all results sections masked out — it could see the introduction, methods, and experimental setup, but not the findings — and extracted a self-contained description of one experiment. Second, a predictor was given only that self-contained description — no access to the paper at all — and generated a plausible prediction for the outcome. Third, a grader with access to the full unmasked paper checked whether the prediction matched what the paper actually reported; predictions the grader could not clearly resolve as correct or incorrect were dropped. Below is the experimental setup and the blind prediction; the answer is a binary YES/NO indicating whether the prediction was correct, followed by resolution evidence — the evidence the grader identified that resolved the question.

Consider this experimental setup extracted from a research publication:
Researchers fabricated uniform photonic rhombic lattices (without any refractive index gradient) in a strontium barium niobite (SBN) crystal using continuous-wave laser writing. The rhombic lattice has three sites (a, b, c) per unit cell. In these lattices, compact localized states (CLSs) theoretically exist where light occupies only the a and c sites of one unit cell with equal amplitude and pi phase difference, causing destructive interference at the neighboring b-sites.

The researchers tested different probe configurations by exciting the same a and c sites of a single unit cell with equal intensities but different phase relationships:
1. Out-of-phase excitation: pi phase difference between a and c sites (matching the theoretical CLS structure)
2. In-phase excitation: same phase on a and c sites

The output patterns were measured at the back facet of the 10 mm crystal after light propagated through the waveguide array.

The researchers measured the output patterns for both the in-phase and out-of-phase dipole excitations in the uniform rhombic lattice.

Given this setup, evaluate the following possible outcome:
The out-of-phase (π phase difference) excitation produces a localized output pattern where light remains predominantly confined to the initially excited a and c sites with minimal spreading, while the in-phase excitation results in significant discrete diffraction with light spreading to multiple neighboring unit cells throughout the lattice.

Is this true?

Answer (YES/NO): YES